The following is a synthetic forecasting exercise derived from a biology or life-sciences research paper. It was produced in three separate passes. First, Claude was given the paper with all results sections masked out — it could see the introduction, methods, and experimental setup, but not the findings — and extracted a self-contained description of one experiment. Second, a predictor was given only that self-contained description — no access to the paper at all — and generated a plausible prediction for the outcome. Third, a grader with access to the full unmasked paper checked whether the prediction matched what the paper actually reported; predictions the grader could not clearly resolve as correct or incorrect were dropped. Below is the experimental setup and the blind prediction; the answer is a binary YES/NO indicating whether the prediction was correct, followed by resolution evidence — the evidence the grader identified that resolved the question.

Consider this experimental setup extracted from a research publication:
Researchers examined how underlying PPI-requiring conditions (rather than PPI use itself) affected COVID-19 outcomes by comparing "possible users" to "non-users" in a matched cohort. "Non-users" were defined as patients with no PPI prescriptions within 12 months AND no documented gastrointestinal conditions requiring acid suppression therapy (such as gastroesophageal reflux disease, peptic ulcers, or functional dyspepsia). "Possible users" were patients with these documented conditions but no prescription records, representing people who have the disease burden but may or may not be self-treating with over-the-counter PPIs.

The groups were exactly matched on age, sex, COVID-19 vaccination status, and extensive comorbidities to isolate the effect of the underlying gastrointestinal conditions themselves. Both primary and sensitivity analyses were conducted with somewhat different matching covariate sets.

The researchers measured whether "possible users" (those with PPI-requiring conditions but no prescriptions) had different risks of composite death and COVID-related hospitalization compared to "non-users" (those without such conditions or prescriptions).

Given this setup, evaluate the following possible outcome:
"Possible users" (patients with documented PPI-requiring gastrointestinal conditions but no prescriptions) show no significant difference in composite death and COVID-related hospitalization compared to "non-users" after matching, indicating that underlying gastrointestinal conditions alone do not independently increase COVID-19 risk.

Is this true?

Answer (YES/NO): NO